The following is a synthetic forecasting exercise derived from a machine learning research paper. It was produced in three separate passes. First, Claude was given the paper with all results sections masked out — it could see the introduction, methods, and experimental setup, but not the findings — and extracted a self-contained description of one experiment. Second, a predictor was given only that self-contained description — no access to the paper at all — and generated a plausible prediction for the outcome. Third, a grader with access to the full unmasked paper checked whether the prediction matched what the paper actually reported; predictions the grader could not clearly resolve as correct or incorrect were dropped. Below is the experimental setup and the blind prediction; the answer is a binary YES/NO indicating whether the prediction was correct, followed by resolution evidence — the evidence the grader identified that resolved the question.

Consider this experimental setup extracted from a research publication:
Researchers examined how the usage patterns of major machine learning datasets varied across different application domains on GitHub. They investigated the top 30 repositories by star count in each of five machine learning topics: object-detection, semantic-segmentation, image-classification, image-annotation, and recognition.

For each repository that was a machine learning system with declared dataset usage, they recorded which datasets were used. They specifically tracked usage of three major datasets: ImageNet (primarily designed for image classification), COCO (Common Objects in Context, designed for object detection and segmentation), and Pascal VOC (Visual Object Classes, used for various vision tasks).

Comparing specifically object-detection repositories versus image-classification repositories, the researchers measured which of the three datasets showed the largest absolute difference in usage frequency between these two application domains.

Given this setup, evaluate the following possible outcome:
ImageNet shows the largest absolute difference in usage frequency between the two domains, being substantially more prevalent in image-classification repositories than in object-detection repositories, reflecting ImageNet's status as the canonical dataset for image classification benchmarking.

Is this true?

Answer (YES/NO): YES